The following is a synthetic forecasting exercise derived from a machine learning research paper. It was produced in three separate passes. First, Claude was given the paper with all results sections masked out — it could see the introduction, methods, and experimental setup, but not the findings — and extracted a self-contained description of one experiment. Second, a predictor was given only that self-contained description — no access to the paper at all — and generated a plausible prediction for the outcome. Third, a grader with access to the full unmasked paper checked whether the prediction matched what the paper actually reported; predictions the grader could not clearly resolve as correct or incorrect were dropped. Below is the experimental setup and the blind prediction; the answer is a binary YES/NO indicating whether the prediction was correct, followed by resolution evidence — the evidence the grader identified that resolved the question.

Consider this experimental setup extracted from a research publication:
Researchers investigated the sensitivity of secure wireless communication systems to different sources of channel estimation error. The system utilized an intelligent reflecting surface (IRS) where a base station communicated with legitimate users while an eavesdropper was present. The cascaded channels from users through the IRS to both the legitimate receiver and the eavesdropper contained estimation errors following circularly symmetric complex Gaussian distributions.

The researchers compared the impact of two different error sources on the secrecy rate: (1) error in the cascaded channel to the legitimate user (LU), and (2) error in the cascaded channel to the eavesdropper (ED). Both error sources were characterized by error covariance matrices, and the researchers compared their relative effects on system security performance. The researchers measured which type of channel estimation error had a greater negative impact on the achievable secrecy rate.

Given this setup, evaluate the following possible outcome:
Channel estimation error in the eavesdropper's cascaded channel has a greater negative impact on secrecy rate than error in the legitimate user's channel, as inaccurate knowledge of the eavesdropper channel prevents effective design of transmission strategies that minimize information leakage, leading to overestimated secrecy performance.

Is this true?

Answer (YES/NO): YES